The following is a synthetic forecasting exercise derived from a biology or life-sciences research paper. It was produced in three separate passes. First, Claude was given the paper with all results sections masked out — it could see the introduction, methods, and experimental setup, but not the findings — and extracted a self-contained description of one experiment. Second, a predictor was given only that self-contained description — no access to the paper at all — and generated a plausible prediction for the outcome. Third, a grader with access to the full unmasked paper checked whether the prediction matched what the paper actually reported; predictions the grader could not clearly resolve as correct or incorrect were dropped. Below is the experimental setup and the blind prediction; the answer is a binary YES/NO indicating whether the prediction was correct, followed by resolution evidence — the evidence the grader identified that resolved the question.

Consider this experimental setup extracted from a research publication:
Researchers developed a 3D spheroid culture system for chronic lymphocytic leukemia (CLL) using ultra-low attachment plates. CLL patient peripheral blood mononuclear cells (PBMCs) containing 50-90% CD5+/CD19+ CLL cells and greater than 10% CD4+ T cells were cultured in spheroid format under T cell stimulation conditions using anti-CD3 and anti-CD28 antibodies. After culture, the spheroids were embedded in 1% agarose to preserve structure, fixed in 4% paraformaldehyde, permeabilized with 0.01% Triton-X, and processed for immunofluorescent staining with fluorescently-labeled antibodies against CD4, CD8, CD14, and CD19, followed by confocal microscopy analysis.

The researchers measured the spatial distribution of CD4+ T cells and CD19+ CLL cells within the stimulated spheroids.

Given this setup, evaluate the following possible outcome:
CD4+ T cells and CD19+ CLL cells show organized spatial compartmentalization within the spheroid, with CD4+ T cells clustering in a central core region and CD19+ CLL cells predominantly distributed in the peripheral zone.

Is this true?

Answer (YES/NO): NO